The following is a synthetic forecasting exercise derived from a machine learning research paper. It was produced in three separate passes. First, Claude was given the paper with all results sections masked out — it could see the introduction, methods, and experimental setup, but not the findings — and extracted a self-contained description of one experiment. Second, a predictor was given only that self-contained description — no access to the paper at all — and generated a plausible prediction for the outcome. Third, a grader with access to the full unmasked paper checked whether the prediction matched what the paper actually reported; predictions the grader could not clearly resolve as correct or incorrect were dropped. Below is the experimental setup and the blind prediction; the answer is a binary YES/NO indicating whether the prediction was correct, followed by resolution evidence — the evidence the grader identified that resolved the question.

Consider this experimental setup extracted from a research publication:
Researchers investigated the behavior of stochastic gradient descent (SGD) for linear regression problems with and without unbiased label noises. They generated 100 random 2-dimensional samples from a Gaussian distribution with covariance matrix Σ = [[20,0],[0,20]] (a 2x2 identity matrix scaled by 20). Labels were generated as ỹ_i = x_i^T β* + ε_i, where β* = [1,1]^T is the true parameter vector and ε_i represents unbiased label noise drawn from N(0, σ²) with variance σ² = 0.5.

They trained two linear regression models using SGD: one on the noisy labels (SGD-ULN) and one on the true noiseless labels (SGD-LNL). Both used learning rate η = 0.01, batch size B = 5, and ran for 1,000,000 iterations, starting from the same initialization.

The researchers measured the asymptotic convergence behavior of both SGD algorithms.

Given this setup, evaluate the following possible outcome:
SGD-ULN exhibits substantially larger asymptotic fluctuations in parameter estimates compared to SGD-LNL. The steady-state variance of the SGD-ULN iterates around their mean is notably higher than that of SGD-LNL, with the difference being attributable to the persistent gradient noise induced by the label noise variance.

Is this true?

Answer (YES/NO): YES